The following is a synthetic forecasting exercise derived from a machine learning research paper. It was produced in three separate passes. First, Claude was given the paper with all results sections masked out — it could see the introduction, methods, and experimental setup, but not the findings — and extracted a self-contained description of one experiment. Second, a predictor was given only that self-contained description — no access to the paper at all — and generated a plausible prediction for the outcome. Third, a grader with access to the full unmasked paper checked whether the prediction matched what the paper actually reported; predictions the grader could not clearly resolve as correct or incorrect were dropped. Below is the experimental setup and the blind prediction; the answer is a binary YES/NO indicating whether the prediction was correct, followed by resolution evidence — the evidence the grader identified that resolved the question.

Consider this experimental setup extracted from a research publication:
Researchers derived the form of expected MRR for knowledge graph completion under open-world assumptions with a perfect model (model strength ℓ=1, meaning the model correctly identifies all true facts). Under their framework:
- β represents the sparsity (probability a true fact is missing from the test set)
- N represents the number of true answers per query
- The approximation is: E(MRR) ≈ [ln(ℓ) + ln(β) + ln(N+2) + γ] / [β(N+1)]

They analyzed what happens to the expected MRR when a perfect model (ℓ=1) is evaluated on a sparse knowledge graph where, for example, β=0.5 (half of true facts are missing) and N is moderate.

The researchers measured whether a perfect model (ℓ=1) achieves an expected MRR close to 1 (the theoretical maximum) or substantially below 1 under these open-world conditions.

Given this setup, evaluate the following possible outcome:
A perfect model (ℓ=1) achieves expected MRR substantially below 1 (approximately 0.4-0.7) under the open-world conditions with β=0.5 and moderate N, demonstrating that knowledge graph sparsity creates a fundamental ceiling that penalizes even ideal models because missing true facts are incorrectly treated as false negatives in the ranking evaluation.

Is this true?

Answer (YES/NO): YES